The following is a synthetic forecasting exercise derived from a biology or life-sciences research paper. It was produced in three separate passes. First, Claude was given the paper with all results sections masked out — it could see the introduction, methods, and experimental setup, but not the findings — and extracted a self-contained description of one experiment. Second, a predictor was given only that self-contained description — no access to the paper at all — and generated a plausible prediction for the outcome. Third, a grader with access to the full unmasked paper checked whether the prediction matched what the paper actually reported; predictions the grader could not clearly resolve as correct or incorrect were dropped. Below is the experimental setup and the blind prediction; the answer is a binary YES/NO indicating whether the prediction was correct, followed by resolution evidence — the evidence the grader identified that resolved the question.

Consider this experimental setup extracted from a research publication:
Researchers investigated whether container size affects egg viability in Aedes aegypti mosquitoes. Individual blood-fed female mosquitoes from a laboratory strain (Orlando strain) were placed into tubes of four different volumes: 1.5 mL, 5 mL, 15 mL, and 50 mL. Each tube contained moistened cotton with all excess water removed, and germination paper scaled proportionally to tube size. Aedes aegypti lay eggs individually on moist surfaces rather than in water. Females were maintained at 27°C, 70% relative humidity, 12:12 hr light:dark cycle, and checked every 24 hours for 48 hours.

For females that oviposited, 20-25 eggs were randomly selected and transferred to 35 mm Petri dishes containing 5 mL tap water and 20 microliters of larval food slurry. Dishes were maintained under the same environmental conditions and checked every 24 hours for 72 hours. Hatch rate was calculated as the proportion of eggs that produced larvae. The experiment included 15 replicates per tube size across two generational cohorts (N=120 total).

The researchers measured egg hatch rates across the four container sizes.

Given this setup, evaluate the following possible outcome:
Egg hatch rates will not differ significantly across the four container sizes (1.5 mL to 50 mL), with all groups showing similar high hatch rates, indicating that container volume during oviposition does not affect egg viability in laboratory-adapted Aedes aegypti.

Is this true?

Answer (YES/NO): YES